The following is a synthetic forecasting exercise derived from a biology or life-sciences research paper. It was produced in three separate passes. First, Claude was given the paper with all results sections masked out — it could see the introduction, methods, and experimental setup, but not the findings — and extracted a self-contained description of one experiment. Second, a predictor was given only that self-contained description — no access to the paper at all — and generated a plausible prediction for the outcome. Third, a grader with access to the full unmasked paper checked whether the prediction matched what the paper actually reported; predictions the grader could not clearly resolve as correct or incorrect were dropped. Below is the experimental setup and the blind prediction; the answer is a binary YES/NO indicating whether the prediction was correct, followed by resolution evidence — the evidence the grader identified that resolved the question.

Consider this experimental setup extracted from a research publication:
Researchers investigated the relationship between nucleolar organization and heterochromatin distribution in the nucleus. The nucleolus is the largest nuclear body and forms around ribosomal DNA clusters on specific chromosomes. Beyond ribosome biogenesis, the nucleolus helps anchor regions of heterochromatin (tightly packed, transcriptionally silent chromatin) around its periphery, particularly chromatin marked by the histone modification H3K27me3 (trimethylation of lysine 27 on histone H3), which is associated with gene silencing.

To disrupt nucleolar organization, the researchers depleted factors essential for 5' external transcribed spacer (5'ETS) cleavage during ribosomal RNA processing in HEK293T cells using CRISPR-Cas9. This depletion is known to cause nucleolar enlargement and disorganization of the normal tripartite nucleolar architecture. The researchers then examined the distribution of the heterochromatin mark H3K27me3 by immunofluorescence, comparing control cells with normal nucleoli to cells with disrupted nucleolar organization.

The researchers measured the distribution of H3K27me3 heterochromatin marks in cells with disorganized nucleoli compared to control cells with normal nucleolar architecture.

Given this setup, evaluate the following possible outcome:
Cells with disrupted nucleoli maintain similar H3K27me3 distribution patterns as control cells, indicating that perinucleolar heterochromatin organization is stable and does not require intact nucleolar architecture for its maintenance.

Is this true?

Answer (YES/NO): NO